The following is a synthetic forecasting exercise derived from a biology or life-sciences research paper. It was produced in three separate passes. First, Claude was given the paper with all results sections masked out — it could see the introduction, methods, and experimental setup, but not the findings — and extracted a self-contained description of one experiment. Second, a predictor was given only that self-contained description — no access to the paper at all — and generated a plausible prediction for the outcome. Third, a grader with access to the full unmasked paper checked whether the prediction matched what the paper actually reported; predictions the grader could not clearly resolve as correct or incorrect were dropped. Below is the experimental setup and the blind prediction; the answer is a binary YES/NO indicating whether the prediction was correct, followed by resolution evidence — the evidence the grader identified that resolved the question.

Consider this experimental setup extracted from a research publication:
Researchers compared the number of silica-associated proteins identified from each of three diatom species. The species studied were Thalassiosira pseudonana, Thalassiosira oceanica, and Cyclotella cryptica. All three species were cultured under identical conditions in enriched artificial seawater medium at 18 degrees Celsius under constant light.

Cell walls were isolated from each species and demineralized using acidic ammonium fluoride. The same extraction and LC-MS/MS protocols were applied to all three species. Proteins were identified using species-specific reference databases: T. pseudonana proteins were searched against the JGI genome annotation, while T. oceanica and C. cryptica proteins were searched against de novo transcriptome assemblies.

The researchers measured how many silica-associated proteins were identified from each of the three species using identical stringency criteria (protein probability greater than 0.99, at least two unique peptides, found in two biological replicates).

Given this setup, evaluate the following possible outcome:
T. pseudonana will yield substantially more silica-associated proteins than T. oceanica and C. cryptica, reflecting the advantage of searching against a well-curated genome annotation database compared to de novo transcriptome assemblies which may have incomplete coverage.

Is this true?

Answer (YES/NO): NO